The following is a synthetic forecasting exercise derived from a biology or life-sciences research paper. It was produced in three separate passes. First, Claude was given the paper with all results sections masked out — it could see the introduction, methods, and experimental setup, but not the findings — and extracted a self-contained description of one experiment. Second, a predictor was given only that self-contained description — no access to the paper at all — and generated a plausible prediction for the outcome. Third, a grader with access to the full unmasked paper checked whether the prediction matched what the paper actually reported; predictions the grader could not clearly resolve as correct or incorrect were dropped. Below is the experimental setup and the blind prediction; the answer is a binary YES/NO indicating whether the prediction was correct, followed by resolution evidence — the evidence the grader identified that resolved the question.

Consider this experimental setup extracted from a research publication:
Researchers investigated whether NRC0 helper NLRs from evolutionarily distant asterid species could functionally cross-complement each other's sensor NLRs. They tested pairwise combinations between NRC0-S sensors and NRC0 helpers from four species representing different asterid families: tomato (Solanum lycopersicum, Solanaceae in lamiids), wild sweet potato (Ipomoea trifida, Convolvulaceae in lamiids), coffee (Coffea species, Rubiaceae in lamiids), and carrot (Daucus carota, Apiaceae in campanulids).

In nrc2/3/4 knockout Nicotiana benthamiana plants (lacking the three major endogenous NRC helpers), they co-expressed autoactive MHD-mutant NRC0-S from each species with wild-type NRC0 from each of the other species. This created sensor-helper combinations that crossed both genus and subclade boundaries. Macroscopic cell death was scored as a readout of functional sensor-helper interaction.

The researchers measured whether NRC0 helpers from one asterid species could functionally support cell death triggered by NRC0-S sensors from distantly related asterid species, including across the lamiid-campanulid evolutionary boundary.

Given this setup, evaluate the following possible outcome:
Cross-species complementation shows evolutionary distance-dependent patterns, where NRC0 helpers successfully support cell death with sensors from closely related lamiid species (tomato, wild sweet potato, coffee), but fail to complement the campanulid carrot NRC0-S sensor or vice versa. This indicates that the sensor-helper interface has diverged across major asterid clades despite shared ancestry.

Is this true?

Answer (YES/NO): NO